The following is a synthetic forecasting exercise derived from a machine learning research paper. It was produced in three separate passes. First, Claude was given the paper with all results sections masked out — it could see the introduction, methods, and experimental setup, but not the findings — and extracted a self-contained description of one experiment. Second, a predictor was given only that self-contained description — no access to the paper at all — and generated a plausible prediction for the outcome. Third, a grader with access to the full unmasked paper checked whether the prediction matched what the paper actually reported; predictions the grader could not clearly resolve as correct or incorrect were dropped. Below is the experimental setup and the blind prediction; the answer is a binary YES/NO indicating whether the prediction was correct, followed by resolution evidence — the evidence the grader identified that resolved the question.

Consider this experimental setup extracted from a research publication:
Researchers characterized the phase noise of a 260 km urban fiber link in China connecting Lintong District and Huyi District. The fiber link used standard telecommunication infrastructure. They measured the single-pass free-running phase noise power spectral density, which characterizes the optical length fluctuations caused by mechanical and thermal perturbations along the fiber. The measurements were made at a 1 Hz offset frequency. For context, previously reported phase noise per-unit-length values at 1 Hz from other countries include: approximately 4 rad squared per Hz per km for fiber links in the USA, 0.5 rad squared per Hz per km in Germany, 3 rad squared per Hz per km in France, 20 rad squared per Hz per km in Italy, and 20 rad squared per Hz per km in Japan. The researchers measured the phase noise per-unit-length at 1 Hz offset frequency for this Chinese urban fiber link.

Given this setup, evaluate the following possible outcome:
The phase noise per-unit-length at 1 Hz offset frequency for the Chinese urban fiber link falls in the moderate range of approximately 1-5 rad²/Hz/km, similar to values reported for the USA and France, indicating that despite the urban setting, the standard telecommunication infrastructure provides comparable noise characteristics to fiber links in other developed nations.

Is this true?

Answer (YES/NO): NO